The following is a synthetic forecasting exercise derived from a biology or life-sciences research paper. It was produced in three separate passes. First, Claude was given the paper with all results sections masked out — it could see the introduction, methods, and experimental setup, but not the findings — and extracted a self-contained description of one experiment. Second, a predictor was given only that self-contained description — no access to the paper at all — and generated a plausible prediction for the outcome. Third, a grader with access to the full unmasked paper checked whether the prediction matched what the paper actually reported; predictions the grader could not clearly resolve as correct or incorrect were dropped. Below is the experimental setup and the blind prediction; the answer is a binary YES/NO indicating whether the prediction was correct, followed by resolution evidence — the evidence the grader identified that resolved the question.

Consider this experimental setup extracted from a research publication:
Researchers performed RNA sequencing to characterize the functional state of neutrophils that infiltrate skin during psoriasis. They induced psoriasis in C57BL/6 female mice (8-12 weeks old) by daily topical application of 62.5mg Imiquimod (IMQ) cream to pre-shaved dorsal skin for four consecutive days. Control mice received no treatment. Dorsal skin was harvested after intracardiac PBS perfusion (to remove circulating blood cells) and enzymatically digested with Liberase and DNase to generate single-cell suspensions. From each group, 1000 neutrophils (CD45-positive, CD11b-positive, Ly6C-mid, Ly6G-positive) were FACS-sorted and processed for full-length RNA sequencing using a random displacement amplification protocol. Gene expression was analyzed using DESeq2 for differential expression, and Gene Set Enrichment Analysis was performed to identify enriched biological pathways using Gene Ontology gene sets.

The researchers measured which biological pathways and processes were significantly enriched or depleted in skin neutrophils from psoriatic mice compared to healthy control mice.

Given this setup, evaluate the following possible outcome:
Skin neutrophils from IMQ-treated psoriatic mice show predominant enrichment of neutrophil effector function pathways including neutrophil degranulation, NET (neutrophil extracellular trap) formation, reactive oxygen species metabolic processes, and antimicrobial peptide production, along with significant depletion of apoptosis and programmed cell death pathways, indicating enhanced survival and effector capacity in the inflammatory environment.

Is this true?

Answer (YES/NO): NO